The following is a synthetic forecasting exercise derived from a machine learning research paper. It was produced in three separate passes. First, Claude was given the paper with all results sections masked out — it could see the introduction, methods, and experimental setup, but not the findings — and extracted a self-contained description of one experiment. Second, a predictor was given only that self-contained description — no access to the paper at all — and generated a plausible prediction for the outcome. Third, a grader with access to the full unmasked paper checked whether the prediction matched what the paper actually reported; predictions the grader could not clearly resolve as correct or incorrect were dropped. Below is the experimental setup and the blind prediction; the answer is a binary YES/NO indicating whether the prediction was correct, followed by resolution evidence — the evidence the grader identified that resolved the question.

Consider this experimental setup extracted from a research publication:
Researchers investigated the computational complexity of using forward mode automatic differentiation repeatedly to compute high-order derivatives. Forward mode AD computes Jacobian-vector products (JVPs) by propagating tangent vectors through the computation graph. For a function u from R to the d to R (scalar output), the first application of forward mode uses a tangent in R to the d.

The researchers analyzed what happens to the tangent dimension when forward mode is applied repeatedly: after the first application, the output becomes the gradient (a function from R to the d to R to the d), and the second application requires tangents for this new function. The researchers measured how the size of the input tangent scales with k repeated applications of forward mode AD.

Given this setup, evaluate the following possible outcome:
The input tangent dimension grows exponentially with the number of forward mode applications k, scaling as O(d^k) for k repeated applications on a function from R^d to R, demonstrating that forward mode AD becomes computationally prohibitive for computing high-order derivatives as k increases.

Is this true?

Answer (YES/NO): YES